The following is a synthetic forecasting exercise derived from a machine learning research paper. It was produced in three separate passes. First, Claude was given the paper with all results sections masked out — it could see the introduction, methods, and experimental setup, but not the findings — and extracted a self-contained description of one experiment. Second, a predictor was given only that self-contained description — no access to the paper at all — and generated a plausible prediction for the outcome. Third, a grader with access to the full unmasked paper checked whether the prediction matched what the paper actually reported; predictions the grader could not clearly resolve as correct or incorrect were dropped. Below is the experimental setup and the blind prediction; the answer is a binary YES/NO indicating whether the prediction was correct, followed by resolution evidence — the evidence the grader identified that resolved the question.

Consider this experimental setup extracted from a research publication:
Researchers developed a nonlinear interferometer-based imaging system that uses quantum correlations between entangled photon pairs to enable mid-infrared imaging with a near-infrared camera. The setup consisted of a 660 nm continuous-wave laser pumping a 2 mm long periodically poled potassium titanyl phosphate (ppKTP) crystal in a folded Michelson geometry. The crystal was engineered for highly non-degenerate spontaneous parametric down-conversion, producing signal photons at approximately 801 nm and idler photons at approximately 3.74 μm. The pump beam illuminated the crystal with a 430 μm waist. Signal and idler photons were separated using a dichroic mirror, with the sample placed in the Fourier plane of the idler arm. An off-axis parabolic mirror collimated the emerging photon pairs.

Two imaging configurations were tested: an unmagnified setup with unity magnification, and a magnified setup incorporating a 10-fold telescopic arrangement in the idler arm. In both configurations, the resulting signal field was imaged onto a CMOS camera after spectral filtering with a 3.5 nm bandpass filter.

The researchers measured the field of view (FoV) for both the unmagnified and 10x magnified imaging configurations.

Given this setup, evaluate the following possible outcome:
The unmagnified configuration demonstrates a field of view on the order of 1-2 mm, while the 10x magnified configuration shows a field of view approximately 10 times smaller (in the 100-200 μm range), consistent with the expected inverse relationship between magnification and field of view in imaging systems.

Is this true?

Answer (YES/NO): NO